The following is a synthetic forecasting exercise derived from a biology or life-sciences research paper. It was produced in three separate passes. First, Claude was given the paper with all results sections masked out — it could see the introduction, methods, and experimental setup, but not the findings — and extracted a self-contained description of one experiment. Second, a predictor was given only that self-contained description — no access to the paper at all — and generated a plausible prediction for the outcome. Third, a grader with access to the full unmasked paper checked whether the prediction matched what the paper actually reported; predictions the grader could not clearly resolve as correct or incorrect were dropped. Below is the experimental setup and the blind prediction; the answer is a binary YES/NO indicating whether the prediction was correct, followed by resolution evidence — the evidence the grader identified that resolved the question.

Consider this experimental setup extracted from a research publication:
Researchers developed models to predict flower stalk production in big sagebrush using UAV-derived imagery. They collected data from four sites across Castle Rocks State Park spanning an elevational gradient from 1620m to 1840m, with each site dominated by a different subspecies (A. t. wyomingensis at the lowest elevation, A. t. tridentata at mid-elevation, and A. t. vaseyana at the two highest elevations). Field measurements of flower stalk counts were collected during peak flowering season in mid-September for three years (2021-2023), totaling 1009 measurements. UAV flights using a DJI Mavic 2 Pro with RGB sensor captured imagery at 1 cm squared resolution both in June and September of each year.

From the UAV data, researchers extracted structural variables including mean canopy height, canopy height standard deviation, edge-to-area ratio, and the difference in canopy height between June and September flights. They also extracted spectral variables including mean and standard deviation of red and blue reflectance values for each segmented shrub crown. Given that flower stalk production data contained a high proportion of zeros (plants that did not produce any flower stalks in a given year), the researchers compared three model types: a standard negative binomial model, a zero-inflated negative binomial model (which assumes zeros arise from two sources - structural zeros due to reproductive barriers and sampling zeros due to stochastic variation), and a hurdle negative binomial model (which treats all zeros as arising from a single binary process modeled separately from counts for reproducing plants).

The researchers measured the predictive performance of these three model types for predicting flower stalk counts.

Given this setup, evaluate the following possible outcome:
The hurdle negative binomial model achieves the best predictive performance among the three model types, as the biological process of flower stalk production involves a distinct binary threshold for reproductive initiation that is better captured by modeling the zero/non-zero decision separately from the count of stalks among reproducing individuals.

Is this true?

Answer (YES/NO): YES